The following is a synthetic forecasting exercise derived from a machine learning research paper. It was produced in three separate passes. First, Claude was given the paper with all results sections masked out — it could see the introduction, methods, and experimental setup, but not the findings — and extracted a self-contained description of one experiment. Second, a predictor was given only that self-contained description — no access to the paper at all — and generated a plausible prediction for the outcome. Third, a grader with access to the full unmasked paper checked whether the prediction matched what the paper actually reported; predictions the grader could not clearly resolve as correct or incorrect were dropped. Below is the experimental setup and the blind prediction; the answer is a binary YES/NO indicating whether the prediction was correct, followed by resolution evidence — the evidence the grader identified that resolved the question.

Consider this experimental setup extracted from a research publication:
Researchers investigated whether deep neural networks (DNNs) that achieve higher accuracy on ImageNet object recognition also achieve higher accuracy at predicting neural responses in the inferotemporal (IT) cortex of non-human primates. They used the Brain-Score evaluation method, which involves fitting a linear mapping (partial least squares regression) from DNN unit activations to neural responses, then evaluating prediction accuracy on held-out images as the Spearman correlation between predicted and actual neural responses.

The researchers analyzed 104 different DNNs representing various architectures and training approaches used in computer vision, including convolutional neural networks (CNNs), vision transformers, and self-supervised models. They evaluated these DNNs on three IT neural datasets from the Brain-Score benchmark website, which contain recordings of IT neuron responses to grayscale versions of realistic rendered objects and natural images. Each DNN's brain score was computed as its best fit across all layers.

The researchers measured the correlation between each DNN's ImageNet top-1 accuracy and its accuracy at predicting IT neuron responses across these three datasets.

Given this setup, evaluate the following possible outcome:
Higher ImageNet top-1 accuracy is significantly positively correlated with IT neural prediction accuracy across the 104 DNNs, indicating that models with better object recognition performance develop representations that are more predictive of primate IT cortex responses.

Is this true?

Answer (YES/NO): NO